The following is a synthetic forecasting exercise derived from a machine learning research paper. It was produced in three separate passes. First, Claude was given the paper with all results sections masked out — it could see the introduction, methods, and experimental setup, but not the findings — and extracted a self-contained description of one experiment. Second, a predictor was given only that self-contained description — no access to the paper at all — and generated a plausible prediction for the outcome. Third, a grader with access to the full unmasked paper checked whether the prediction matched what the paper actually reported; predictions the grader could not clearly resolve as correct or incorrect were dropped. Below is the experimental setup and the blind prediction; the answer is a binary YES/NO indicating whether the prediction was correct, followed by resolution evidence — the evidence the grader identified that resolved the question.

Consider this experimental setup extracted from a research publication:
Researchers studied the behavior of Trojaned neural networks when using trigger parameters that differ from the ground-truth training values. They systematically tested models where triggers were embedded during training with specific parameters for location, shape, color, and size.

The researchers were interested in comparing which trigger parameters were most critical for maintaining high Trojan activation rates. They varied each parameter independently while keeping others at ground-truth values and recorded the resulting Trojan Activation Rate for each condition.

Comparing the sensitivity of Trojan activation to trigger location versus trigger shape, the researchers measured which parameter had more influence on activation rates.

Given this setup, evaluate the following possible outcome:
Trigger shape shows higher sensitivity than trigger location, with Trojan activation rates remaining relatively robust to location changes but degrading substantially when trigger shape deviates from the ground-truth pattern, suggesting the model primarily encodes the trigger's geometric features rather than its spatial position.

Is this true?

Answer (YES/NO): NO